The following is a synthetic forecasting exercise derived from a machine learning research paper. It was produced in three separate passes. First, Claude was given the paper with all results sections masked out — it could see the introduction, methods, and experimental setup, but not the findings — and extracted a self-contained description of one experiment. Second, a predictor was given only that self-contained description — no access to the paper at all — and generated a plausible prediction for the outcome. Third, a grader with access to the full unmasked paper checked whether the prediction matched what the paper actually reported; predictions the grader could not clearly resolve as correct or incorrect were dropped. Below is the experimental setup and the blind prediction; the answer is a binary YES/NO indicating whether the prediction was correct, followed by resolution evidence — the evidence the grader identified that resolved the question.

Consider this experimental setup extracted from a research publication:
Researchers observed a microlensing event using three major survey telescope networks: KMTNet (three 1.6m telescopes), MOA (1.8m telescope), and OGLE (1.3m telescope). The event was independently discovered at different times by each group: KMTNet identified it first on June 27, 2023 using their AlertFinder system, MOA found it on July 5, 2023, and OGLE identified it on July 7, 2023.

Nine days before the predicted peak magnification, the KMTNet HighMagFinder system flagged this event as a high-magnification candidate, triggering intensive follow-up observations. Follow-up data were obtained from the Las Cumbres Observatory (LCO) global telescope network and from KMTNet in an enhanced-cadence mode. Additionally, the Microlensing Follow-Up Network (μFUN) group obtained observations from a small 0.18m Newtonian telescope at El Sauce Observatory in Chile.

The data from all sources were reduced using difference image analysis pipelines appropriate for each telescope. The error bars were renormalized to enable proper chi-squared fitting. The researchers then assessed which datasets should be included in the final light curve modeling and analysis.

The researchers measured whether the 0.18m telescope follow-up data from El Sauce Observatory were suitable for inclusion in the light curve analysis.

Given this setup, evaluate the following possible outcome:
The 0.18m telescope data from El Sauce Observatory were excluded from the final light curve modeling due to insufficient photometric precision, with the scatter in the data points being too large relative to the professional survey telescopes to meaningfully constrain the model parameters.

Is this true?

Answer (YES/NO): NO